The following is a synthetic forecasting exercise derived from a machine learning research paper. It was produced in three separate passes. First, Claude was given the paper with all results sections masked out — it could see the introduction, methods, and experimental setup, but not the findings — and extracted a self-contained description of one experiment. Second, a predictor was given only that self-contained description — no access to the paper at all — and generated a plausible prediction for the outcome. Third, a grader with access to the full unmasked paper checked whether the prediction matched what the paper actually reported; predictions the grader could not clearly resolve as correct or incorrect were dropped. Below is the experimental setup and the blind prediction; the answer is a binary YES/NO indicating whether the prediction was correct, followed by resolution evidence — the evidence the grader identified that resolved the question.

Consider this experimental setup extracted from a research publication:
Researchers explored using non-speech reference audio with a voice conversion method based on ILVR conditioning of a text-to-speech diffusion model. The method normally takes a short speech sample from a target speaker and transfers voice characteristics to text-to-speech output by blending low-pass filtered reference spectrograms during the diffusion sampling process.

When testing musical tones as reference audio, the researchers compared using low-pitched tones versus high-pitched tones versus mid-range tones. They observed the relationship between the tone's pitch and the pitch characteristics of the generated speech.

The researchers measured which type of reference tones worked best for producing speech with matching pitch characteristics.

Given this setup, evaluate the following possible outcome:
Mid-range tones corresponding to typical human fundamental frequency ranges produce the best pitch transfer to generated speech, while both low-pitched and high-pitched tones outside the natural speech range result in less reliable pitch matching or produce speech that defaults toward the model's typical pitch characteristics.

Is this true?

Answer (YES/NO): NO